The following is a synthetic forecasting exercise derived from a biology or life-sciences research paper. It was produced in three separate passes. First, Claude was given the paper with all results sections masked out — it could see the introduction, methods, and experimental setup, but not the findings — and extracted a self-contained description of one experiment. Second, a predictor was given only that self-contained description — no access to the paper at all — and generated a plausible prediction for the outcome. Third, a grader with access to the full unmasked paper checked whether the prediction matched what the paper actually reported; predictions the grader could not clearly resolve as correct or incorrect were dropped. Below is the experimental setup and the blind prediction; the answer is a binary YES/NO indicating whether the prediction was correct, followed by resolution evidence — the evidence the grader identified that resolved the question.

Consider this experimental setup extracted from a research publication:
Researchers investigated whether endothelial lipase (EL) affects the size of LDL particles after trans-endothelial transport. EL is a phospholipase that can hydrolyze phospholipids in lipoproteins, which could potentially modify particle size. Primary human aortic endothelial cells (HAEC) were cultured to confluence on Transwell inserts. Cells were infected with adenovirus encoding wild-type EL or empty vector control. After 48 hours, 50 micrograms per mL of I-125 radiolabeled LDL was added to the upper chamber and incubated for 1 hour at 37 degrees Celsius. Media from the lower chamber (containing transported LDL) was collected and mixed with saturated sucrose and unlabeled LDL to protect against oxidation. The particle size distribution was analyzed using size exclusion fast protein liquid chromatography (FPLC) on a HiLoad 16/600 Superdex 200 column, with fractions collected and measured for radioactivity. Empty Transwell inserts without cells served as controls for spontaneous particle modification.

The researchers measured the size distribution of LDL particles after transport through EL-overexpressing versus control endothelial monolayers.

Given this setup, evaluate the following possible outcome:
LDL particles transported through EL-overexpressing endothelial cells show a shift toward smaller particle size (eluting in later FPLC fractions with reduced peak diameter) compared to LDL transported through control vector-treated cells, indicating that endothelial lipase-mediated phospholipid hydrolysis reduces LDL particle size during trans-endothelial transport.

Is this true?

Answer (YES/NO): NO